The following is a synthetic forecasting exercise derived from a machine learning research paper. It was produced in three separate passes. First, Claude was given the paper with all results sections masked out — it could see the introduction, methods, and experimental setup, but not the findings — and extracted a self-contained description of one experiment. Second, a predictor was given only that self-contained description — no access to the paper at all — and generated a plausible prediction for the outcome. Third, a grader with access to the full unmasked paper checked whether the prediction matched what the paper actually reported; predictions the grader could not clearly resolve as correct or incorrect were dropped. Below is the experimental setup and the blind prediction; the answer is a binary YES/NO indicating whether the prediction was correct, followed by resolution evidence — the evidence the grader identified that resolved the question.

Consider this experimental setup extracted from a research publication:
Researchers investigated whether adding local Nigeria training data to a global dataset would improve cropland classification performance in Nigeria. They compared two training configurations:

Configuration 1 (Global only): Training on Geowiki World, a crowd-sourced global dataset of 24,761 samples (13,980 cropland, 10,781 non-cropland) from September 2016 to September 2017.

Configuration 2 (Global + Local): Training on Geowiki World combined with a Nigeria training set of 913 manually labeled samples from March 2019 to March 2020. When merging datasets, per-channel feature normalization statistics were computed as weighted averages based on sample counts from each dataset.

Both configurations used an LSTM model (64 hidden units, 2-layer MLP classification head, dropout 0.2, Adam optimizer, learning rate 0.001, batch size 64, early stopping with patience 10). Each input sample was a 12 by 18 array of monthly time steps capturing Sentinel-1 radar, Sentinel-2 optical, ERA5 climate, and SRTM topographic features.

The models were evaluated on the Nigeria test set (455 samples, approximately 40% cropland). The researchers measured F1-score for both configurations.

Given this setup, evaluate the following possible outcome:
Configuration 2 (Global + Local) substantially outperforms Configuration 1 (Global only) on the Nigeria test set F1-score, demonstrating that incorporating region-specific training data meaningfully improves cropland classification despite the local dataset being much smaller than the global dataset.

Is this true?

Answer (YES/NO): YES